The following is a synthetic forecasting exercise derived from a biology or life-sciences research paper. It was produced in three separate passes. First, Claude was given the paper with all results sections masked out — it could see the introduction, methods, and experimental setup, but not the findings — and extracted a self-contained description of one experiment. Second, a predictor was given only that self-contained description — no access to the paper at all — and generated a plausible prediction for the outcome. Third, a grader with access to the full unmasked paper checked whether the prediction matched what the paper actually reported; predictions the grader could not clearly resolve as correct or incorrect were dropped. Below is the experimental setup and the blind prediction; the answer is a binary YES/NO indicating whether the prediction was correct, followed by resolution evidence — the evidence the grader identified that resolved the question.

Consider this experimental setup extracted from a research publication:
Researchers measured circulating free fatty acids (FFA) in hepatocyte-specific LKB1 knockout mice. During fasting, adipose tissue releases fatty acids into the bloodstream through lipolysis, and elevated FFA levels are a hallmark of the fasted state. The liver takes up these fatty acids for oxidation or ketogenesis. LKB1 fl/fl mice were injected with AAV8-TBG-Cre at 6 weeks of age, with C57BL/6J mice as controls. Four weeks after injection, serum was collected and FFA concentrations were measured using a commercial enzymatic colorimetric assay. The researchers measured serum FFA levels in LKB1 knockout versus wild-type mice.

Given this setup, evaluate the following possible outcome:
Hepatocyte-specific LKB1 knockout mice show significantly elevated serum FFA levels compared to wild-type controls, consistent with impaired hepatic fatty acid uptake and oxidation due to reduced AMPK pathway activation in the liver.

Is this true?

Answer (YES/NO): NO